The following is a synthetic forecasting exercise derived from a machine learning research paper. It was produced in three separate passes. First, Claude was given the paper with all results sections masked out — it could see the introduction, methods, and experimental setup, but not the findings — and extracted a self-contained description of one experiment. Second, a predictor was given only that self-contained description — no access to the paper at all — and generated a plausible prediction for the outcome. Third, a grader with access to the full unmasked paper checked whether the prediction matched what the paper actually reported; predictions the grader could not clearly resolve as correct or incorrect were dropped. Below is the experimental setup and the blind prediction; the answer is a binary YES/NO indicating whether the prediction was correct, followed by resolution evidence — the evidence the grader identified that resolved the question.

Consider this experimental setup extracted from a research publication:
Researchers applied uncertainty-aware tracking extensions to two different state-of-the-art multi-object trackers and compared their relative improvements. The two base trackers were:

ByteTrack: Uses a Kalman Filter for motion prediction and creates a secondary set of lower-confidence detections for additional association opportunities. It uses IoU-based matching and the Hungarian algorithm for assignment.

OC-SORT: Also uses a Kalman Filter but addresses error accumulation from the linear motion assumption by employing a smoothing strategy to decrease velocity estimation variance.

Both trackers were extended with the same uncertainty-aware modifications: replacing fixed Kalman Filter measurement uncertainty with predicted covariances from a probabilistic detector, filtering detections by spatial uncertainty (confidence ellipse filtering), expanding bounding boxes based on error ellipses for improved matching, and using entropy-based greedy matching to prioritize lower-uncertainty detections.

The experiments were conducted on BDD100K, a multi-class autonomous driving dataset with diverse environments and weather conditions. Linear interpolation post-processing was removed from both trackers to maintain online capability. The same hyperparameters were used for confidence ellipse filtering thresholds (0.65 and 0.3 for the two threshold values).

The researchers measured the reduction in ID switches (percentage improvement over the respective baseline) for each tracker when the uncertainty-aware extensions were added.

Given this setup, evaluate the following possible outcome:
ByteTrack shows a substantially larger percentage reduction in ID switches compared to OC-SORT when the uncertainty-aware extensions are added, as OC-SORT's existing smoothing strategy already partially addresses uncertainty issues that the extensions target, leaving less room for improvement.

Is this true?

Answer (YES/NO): NO